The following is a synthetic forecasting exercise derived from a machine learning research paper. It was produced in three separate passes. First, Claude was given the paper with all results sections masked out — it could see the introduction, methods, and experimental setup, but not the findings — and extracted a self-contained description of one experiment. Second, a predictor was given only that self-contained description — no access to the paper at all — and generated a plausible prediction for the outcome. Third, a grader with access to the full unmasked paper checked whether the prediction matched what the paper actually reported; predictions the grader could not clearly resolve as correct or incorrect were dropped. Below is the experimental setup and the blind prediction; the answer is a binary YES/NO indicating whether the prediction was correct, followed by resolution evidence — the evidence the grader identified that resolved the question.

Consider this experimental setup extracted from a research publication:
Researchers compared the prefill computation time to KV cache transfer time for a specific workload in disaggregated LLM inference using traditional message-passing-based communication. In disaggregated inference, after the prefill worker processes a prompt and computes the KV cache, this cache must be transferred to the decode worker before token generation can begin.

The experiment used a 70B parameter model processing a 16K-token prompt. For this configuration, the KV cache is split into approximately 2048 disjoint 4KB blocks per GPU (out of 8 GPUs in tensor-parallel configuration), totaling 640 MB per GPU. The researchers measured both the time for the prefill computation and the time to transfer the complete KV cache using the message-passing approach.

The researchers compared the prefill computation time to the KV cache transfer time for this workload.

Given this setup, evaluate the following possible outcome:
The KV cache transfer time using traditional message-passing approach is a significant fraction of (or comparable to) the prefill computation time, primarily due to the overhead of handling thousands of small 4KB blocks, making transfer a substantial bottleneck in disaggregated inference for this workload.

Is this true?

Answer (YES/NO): NO